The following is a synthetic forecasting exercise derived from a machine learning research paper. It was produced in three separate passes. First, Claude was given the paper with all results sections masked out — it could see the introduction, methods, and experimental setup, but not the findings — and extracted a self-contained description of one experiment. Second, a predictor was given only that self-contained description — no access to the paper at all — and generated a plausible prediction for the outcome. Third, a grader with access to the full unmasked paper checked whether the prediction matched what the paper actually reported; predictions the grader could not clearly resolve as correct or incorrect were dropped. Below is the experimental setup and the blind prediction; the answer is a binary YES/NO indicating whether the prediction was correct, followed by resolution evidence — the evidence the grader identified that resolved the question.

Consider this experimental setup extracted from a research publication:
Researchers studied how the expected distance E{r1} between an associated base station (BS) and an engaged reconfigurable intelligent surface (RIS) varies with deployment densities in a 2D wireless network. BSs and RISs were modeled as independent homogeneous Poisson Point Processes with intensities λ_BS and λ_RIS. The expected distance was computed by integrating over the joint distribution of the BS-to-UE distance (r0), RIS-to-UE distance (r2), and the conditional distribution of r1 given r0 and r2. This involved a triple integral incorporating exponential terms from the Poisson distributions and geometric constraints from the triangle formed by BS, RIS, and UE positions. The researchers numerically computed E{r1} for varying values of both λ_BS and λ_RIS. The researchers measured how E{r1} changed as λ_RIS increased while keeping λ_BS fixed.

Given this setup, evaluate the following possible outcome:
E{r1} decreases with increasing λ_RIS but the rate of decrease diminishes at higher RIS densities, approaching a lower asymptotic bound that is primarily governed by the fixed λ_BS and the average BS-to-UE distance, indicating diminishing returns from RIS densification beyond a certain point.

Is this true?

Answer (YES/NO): YES